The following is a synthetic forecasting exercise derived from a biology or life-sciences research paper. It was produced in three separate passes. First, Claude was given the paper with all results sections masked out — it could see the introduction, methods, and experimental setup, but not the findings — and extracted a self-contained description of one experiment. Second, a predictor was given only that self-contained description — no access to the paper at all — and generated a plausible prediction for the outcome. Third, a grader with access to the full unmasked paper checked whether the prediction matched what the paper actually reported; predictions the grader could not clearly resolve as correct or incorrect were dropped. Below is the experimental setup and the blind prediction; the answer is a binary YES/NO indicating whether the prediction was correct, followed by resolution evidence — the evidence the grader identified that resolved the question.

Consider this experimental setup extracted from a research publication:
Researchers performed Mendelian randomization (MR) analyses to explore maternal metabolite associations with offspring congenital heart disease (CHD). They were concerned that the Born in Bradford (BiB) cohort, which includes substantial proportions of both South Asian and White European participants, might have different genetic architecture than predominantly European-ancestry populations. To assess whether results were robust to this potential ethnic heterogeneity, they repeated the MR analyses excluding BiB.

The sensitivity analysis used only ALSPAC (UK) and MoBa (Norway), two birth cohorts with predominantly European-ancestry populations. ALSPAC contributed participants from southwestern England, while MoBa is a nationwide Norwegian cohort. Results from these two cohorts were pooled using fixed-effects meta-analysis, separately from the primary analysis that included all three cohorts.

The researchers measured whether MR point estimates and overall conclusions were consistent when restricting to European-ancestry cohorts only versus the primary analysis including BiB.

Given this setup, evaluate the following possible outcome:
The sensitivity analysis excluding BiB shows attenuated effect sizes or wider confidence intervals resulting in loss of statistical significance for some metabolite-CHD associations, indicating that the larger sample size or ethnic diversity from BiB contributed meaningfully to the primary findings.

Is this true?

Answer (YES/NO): NO